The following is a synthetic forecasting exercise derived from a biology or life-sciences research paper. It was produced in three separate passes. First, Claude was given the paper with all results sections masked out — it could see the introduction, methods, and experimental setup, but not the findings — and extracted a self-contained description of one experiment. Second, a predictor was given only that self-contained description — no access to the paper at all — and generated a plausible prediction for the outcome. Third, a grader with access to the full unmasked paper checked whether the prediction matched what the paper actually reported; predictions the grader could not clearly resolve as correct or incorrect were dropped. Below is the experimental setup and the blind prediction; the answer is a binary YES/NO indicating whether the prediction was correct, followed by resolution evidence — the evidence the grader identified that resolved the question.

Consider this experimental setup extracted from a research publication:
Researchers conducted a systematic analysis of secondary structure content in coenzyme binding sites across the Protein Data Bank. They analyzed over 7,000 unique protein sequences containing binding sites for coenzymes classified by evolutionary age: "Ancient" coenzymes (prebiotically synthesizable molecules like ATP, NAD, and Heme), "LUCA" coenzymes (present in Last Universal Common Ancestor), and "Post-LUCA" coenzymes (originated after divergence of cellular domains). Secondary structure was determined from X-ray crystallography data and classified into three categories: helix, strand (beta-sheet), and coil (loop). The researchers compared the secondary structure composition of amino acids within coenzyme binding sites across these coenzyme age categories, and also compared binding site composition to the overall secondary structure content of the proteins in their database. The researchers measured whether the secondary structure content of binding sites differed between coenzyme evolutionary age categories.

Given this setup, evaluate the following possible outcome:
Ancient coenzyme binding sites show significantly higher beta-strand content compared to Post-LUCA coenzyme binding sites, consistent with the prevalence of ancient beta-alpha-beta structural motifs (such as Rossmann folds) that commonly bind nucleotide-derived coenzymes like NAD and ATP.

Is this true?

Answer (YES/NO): YES